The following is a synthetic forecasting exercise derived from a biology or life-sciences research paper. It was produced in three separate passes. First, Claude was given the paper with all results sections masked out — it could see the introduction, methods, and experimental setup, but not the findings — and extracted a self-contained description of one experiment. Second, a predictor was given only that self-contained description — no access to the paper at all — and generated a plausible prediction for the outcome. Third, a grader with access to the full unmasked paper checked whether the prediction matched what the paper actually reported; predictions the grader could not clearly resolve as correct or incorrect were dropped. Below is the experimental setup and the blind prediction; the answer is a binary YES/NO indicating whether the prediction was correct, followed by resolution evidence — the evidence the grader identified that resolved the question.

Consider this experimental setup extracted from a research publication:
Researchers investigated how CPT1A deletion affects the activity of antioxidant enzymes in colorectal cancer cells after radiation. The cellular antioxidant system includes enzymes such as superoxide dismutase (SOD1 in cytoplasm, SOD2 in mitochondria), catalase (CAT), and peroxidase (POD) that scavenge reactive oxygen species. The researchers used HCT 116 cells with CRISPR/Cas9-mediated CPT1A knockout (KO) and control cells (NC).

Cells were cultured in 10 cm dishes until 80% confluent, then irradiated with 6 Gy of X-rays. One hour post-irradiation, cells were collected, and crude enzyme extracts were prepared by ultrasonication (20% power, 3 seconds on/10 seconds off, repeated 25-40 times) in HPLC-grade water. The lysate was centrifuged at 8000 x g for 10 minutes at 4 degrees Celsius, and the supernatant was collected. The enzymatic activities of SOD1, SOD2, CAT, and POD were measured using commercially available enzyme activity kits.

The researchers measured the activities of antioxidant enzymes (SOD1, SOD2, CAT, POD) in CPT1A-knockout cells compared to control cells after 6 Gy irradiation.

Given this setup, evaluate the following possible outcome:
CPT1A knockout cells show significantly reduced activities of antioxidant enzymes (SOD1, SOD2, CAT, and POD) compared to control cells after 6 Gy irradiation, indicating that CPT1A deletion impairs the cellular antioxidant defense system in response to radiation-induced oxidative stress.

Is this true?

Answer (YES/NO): NO